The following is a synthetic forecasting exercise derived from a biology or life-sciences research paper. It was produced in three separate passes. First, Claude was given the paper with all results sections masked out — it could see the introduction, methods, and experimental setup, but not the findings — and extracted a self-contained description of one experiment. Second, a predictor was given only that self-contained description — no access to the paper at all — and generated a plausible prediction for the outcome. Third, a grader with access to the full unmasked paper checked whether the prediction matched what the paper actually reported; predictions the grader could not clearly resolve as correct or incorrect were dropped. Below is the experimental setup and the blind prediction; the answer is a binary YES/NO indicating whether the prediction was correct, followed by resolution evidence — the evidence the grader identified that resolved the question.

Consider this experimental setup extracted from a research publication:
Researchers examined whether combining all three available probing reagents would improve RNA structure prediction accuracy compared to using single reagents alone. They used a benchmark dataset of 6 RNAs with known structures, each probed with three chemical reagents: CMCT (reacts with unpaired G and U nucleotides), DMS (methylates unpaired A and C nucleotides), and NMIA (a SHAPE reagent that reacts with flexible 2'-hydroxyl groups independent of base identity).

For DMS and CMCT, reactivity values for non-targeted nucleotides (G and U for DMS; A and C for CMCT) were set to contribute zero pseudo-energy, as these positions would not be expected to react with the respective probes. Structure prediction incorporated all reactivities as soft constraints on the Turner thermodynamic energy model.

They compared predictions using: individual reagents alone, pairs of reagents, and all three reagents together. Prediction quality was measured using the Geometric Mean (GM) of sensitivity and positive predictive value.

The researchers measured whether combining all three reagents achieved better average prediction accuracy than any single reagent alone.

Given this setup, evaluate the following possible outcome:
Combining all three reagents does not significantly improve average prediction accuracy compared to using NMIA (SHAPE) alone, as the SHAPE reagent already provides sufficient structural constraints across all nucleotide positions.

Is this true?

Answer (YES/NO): YES